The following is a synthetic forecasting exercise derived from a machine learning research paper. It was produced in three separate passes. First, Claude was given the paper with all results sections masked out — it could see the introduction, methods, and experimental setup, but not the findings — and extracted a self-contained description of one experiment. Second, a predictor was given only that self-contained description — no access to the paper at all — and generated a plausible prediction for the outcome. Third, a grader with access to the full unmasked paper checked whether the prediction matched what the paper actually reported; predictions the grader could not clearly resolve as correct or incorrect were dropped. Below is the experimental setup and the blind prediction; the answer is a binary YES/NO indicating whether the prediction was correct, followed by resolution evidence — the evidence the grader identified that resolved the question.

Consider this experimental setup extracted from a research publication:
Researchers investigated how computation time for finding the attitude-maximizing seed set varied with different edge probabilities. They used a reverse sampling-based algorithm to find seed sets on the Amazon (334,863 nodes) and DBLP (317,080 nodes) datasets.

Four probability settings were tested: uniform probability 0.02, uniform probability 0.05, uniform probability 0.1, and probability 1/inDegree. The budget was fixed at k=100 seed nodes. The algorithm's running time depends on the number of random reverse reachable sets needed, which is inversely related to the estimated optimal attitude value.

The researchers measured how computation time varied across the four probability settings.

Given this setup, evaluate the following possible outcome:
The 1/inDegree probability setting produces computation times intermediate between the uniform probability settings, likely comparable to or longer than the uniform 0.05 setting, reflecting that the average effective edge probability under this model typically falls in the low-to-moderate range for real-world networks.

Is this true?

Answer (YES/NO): NO